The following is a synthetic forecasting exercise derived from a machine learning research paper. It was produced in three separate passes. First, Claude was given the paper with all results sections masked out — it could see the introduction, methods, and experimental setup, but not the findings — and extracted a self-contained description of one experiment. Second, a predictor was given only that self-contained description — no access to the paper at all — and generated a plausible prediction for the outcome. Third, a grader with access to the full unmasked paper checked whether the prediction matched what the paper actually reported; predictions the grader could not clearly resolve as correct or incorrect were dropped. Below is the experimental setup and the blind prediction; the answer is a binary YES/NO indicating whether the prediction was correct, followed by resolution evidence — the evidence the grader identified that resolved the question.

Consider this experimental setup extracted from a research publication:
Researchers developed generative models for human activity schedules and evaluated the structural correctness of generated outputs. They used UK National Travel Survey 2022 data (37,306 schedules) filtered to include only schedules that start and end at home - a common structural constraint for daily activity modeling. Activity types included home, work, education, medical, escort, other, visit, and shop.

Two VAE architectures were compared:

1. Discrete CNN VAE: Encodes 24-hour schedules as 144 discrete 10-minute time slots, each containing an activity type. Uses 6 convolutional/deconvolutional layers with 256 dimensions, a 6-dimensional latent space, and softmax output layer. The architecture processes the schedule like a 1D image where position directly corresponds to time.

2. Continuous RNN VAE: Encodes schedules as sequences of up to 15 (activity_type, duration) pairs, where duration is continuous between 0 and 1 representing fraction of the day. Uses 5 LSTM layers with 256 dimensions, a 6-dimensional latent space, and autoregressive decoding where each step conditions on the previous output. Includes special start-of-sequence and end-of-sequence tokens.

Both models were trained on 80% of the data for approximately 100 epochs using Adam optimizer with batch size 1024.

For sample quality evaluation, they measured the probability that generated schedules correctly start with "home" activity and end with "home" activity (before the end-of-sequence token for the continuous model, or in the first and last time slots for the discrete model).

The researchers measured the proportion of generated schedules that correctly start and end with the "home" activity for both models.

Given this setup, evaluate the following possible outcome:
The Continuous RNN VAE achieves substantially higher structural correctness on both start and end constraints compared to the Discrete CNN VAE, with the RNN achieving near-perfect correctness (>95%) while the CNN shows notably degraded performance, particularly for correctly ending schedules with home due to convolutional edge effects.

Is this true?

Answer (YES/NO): NO